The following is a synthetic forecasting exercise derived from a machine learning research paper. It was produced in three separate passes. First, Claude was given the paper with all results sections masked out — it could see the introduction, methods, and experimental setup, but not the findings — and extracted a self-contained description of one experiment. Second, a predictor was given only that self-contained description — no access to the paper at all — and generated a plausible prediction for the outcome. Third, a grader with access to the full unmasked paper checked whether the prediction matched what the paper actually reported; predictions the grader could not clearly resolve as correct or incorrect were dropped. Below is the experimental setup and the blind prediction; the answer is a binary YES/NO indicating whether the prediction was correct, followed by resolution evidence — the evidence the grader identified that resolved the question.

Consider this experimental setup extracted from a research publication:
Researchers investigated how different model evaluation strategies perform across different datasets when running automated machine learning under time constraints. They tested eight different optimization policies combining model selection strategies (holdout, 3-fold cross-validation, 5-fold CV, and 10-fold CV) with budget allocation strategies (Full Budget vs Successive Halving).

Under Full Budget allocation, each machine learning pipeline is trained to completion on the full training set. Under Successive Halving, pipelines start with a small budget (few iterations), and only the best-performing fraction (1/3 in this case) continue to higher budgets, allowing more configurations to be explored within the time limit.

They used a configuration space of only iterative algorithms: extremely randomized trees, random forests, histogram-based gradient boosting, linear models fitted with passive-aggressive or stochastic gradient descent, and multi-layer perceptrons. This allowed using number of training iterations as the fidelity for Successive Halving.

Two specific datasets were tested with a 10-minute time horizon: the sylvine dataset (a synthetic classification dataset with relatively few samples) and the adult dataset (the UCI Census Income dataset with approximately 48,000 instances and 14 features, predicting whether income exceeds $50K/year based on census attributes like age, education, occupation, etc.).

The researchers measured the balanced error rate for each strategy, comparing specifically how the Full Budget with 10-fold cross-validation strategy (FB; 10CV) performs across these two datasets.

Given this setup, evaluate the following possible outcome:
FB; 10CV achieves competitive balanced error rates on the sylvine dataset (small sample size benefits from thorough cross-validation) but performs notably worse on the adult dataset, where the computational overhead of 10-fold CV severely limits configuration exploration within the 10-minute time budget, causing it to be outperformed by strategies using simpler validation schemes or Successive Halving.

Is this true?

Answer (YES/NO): YES